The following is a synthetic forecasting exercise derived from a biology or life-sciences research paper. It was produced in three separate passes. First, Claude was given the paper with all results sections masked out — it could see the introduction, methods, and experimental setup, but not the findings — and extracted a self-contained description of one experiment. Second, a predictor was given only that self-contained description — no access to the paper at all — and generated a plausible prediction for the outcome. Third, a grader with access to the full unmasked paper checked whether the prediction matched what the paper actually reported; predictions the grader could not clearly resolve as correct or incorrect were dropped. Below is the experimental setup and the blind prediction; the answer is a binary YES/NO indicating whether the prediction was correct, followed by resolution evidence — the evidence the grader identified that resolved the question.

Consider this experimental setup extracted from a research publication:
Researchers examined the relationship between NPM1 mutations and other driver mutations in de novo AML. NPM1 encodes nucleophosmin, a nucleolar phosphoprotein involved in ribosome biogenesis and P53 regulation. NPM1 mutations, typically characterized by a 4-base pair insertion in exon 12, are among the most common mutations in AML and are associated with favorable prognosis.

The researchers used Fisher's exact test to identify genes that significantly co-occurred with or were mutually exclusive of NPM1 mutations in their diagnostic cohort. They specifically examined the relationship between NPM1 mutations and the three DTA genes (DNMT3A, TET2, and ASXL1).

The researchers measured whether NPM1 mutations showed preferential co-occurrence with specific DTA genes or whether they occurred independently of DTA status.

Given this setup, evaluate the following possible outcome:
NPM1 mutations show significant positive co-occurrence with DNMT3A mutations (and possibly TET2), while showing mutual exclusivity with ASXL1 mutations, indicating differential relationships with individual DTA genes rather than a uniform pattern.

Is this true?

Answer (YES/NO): NO